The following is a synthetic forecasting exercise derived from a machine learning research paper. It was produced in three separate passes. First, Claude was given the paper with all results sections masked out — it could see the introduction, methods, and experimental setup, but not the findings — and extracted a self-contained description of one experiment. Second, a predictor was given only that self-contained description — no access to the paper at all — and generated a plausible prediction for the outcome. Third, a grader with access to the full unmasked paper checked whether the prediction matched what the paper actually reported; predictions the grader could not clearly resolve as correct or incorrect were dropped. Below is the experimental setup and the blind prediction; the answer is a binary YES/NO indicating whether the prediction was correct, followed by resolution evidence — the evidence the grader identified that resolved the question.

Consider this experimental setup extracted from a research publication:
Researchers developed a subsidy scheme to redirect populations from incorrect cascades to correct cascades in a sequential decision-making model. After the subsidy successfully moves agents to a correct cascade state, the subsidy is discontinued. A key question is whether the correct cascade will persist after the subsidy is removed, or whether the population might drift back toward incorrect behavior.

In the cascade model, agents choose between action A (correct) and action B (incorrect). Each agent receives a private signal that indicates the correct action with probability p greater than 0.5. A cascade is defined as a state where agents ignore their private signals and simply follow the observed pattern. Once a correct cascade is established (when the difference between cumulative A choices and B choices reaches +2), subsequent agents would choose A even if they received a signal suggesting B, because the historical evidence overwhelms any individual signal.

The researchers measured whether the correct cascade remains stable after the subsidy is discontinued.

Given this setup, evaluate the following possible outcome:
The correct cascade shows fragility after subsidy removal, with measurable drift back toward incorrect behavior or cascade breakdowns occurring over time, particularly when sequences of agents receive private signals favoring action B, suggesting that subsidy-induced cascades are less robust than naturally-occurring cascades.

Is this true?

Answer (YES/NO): NO